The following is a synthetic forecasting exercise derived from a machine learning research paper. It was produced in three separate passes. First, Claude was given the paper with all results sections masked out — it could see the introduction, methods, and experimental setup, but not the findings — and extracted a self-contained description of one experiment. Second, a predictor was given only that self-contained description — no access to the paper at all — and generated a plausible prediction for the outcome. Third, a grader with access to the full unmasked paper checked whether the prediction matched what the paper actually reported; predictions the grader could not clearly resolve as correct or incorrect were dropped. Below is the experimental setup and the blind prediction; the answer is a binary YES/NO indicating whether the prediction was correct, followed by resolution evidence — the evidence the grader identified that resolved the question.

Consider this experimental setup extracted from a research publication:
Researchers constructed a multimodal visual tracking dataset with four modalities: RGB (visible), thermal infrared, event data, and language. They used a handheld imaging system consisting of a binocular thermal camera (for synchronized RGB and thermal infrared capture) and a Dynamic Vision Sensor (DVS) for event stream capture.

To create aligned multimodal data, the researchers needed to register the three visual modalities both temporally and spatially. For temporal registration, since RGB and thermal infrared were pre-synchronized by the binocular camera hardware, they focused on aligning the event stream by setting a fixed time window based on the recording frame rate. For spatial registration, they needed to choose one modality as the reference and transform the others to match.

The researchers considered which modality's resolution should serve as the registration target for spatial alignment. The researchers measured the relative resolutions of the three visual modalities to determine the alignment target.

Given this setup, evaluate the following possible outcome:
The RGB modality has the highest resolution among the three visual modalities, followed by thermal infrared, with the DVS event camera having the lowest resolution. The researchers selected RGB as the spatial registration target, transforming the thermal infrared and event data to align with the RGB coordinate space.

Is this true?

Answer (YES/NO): NO